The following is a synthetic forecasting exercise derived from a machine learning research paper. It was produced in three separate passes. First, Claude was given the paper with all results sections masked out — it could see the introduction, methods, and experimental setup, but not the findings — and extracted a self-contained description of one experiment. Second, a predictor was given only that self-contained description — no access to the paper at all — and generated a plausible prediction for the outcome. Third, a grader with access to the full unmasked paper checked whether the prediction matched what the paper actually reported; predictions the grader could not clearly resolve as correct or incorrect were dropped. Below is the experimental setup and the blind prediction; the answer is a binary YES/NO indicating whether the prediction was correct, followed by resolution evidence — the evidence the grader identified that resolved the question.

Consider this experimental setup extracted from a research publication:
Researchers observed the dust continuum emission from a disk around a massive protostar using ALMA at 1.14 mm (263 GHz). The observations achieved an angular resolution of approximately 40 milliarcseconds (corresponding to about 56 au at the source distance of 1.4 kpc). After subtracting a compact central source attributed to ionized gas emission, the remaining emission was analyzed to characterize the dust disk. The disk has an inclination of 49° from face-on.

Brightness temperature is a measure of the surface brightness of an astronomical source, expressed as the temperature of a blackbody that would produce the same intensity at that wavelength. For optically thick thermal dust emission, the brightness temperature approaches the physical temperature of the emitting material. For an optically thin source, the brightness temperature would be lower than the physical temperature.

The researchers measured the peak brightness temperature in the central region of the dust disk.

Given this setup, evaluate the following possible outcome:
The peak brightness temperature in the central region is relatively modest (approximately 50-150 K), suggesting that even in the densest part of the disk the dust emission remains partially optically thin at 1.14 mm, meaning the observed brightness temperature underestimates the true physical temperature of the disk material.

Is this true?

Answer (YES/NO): NO